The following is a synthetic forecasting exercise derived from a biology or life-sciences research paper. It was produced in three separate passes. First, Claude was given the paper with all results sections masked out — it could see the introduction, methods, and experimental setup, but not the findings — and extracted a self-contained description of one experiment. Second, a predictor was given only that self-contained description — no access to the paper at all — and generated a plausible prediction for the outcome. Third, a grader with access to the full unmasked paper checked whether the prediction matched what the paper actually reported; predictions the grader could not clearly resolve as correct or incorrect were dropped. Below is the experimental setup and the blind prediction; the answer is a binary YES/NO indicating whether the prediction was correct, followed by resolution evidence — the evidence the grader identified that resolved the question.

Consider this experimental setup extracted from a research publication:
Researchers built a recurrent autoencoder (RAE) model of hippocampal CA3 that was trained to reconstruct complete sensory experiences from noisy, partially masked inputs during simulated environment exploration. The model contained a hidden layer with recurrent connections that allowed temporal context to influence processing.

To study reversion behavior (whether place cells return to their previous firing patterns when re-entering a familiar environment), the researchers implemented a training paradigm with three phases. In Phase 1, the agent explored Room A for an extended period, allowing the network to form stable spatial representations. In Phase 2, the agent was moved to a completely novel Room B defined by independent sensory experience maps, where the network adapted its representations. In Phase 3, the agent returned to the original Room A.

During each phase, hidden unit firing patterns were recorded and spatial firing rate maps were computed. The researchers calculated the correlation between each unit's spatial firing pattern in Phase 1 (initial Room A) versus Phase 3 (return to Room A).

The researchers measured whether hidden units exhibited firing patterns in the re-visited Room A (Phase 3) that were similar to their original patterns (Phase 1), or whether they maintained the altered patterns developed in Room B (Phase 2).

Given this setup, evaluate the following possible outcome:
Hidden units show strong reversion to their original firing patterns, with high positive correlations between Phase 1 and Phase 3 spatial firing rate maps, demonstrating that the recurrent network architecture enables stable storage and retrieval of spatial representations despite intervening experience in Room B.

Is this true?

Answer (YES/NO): YES